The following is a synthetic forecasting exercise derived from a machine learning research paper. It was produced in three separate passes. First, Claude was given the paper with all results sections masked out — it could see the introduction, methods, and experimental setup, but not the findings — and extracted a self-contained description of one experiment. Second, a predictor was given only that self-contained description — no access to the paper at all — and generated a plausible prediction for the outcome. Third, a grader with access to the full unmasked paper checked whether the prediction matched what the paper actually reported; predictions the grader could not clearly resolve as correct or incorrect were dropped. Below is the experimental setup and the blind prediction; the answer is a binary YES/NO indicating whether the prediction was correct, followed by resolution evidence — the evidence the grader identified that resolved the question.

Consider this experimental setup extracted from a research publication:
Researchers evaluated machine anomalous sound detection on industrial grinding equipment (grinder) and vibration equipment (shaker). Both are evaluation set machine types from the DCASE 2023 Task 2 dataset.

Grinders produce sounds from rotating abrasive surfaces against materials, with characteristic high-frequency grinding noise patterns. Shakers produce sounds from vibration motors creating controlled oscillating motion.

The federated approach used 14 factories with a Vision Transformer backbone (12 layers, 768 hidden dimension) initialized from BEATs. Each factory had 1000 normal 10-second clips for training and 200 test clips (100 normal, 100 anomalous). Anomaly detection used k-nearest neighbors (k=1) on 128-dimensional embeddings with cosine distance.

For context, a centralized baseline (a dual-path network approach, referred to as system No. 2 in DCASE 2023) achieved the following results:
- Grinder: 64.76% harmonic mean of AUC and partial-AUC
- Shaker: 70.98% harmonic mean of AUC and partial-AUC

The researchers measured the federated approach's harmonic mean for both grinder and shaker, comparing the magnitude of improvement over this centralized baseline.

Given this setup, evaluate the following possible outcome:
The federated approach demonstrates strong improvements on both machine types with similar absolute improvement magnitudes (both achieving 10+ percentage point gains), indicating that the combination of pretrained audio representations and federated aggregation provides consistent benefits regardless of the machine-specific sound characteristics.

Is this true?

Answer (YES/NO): NO